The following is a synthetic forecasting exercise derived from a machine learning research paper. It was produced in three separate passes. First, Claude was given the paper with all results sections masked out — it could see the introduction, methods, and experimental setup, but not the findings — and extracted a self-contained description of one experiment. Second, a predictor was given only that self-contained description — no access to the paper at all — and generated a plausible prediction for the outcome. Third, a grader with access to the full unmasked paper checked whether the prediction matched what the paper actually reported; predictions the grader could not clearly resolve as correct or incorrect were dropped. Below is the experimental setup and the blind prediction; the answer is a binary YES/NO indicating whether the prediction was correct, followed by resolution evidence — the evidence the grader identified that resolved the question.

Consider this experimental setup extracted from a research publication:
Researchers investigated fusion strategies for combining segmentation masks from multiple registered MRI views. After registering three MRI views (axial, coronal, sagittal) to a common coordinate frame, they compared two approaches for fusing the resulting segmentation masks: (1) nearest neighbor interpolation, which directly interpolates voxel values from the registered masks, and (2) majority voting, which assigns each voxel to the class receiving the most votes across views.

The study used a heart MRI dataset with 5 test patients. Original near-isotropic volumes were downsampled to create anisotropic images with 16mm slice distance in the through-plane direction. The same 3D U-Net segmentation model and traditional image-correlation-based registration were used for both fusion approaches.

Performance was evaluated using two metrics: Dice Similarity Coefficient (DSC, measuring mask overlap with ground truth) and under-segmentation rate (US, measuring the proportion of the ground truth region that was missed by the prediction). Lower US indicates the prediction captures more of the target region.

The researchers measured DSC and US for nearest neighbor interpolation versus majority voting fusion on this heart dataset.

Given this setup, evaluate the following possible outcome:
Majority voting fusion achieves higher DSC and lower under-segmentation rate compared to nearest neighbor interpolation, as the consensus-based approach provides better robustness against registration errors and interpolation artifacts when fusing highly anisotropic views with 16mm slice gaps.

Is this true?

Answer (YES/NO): YES